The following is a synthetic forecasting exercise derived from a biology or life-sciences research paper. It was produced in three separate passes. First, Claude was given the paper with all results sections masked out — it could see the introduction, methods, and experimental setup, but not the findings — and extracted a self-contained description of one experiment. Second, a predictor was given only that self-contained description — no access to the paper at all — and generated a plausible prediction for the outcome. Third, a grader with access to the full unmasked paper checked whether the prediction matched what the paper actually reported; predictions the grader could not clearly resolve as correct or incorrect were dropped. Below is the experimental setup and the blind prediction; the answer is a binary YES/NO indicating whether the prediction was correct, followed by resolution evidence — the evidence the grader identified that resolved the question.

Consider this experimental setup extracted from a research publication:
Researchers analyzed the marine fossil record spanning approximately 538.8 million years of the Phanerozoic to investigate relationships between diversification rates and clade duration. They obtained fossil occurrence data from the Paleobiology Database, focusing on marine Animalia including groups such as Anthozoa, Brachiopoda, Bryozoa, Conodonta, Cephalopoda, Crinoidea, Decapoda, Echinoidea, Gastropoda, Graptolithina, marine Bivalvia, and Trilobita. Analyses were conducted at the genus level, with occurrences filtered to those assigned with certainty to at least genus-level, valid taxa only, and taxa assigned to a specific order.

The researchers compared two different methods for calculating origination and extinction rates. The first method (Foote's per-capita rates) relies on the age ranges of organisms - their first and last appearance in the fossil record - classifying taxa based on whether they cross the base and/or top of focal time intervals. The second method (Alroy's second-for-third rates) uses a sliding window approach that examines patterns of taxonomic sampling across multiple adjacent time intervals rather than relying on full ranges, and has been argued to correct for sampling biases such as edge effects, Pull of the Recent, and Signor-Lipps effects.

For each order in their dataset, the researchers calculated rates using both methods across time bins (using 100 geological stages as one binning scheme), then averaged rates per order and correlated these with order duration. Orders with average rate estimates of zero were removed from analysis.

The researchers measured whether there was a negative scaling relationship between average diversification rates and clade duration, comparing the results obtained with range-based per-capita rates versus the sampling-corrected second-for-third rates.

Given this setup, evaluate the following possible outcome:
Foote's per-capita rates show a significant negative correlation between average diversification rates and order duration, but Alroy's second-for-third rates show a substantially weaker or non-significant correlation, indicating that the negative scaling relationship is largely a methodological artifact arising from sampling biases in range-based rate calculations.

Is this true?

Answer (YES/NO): YES